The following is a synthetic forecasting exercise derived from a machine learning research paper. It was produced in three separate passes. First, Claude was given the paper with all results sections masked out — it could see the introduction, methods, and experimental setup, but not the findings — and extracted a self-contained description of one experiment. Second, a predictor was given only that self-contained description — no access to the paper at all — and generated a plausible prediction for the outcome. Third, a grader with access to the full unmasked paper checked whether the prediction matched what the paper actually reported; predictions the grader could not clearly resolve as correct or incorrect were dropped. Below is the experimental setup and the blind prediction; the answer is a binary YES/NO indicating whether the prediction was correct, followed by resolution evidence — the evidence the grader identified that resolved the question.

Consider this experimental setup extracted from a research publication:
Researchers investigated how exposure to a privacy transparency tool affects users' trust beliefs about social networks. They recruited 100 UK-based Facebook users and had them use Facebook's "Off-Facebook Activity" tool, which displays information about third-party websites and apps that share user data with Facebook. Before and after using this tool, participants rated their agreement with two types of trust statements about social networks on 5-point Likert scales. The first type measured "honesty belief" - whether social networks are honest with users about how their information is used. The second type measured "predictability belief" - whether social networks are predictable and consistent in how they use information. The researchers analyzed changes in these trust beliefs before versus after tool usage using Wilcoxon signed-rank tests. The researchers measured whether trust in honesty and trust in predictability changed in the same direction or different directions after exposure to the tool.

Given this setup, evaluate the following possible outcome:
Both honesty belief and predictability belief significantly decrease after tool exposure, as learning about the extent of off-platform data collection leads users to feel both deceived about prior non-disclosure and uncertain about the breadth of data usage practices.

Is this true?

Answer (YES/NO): NO